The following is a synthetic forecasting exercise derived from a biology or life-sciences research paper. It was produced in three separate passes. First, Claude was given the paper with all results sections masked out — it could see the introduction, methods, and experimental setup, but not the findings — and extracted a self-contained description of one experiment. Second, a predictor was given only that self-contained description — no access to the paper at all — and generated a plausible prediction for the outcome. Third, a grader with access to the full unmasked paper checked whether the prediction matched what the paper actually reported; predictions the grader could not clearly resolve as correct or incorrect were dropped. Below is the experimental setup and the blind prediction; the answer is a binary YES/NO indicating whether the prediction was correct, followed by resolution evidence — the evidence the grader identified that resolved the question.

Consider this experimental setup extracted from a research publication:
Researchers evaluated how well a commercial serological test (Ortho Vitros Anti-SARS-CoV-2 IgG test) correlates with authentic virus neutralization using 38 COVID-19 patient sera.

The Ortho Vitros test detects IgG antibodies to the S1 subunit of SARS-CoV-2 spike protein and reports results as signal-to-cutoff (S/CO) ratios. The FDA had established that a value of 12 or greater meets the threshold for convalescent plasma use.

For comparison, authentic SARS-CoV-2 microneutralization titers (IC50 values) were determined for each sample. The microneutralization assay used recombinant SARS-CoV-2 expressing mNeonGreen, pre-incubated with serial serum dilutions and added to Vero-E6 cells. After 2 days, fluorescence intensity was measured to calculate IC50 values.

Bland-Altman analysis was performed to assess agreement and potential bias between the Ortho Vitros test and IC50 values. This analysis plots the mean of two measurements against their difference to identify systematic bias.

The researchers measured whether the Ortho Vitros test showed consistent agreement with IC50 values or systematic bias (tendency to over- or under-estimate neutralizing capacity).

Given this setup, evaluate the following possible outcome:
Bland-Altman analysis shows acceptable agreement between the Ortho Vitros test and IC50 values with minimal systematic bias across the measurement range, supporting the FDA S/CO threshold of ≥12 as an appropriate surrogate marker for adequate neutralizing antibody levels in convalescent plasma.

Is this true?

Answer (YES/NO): NO